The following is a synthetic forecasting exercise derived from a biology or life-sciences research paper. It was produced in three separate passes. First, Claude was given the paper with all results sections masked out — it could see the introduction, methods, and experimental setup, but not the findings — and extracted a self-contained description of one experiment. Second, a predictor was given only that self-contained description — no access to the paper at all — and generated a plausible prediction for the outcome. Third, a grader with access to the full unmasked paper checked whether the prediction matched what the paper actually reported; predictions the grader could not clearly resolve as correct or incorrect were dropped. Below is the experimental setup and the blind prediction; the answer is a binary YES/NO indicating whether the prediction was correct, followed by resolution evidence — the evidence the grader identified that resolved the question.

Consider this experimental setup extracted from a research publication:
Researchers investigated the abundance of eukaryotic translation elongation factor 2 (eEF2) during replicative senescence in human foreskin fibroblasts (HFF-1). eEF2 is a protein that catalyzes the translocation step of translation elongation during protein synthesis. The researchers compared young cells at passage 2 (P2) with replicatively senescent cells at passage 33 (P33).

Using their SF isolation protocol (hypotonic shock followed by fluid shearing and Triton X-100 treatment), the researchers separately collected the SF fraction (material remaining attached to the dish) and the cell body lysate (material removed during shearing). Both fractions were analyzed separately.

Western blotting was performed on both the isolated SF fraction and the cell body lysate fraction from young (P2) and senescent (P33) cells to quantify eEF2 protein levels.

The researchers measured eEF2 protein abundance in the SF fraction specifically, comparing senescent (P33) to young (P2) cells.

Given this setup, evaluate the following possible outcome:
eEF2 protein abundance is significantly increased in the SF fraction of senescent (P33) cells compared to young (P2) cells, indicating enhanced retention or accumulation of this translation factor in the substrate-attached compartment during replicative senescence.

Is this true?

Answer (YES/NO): YES